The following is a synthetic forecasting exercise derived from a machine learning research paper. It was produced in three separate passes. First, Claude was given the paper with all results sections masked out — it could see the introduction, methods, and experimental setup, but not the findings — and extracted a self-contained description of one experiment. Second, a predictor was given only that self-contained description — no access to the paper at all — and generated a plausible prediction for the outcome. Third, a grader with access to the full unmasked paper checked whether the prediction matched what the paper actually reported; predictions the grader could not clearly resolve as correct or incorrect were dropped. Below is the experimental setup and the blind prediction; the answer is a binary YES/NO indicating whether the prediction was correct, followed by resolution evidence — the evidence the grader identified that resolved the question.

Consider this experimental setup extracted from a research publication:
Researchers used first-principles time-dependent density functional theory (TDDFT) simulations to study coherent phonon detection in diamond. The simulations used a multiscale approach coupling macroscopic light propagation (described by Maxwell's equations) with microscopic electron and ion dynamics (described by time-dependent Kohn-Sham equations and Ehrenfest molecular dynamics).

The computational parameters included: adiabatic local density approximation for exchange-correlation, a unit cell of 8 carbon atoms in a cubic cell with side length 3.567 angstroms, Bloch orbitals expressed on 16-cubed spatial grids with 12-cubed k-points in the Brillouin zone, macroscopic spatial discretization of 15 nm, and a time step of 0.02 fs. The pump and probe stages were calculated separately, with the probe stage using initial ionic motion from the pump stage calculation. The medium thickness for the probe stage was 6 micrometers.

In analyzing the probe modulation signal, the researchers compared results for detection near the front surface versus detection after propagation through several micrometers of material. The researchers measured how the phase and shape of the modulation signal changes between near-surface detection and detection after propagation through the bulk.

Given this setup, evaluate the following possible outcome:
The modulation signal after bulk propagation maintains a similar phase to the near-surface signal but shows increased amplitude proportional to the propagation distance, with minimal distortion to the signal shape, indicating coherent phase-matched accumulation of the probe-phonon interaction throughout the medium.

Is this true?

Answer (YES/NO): NO